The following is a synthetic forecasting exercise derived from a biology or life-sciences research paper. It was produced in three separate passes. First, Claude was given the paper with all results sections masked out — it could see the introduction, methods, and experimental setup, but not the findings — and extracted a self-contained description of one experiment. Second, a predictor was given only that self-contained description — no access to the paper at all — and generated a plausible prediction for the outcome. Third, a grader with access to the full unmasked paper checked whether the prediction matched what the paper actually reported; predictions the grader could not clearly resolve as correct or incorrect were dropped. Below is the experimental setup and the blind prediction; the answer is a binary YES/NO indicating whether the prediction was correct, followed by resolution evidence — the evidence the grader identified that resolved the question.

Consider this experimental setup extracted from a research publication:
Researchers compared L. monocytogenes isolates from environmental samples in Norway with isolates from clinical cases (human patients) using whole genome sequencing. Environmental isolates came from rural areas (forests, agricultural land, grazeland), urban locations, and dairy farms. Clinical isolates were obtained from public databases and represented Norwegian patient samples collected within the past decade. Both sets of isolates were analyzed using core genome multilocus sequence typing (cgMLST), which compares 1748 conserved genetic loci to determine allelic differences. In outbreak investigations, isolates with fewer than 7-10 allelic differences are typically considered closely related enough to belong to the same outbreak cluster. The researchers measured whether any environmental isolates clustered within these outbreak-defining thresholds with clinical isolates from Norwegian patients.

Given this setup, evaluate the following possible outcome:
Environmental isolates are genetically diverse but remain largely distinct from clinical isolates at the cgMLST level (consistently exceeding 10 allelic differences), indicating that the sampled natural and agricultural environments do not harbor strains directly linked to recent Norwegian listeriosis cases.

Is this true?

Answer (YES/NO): NO